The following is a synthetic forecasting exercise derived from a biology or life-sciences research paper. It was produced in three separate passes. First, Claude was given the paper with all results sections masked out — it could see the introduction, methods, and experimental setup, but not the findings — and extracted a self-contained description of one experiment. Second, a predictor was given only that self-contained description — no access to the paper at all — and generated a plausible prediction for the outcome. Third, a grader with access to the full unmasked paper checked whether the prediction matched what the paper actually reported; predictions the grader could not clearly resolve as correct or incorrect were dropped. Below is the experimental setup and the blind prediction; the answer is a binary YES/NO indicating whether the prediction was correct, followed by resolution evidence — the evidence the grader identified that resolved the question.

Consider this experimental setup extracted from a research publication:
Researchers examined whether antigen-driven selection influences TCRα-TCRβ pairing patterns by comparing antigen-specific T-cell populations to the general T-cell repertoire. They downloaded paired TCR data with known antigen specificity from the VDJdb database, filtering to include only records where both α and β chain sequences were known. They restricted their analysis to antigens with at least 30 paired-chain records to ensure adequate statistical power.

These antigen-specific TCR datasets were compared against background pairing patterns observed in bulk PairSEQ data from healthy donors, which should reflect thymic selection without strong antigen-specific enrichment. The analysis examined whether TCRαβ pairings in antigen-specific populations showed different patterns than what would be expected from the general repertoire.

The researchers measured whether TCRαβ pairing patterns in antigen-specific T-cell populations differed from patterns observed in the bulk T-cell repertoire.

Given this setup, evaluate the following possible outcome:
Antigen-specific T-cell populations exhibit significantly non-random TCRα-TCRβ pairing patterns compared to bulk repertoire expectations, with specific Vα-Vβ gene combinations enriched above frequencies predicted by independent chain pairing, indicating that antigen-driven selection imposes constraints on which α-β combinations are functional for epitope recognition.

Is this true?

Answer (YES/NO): YES